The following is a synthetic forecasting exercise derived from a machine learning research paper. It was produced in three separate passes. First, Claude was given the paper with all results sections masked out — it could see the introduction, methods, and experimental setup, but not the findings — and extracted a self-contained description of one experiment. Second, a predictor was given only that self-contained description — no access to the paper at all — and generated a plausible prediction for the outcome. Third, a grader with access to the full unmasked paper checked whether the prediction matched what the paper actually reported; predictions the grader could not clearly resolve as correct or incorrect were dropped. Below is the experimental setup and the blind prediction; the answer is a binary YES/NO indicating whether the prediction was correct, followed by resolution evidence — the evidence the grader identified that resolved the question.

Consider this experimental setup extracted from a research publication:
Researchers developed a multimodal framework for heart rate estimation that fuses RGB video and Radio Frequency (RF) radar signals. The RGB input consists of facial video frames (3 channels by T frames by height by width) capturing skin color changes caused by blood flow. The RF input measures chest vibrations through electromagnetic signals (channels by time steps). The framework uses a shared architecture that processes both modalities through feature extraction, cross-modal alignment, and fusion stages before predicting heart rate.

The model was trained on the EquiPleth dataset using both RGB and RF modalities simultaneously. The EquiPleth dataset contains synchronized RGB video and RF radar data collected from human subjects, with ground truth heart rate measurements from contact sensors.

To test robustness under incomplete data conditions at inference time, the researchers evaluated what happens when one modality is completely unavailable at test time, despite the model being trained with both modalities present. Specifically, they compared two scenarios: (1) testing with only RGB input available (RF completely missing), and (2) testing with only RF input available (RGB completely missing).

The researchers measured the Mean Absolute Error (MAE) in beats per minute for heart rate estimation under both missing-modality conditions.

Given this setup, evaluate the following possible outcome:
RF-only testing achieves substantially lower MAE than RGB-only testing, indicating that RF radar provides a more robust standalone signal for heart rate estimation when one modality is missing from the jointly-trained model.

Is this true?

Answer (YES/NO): NO